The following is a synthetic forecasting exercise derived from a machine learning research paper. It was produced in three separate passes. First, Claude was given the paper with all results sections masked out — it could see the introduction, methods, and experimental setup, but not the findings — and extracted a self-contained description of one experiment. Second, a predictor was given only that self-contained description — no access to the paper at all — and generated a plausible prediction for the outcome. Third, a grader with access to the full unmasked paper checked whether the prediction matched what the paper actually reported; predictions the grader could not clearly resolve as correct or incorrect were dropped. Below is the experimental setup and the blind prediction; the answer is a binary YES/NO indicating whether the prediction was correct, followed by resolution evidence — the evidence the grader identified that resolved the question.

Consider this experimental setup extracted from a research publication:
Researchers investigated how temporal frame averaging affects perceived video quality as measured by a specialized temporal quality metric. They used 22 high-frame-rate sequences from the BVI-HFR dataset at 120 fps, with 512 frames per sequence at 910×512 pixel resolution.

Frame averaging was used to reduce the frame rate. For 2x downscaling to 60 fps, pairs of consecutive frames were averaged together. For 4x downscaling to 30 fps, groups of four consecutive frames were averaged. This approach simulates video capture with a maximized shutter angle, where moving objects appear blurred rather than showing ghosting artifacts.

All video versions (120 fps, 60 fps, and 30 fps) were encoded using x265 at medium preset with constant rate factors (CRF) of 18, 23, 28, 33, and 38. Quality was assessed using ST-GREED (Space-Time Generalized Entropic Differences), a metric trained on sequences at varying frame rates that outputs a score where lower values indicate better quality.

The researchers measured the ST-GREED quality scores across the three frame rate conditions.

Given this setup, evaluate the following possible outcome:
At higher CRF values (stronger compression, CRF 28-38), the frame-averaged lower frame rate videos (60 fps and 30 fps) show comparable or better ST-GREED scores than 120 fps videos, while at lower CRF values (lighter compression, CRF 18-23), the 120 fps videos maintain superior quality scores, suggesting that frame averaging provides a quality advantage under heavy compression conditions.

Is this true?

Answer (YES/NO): NO